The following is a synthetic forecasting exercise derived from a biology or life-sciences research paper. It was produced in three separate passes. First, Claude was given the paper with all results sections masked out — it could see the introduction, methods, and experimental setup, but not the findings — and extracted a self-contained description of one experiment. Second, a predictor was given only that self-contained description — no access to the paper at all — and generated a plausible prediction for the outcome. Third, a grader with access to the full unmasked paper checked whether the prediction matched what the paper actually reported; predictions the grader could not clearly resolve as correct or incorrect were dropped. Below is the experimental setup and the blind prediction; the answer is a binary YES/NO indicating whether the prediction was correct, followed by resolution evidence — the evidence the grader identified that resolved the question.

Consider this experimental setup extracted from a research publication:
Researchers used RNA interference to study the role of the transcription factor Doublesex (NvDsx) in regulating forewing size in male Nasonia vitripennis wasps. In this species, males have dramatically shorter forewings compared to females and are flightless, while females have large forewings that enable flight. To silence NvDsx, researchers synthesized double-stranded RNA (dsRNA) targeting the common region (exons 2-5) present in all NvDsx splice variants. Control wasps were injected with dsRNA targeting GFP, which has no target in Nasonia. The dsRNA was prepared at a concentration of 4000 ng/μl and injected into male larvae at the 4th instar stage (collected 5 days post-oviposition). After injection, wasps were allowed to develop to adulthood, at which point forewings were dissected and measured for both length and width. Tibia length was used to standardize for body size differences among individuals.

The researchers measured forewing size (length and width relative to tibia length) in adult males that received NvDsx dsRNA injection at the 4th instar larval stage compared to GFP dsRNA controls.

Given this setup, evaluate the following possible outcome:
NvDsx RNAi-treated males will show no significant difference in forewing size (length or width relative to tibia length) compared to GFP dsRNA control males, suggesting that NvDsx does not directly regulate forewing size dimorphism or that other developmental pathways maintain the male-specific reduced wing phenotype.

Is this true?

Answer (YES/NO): NO